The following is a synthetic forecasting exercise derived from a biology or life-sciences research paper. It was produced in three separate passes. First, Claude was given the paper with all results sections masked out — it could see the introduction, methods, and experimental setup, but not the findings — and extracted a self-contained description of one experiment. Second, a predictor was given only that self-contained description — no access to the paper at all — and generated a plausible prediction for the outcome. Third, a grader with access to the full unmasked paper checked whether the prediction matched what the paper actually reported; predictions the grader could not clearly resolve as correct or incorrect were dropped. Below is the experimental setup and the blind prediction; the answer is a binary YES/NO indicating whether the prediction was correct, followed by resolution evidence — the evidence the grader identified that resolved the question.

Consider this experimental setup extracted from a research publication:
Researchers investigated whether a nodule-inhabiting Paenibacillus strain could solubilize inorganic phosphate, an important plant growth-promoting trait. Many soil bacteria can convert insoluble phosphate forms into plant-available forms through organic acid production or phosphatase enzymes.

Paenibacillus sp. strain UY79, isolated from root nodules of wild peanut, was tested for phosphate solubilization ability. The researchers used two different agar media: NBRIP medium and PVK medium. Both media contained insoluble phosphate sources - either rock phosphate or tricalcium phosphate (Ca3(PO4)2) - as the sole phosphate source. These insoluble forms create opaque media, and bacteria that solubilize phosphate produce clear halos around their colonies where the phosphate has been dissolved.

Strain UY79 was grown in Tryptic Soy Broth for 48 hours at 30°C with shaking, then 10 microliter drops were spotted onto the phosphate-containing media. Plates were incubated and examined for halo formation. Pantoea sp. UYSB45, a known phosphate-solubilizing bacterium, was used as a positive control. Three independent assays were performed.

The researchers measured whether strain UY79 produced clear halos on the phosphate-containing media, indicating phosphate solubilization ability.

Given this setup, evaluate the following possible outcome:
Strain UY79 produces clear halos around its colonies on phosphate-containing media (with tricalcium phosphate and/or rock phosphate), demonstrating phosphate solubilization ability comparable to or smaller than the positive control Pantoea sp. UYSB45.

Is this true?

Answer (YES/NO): NO